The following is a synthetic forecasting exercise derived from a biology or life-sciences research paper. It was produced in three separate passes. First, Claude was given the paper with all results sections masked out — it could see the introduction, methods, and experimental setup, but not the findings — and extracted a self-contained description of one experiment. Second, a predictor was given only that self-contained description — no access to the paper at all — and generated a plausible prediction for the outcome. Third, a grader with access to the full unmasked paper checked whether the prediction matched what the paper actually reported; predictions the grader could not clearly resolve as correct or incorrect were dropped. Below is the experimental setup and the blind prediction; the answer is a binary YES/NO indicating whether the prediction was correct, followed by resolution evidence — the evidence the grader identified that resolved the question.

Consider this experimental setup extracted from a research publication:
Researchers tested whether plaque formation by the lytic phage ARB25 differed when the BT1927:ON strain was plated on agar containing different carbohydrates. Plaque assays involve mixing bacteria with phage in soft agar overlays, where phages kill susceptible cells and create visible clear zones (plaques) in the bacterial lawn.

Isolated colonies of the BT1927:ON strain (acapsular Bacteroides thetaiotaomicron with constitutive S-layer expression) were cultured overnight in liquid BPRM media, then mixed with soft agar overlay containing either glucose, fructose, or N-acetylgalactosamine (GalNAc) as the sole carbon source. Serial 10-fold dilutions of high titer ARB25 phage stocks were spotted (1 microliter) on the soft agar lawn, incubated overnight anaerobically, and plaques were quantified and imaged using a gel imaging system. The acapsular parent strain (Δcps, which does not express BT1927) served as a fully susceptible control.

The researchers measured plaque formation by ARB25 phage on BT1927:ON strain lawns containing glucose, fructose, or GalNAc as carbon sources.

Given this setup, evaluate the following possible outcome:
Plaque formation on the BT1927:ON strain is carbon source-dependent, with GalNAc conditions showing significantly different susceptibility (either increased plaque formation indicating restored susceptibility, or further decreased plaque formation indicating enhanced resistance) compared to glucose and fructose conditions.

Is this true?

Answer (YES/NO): YES